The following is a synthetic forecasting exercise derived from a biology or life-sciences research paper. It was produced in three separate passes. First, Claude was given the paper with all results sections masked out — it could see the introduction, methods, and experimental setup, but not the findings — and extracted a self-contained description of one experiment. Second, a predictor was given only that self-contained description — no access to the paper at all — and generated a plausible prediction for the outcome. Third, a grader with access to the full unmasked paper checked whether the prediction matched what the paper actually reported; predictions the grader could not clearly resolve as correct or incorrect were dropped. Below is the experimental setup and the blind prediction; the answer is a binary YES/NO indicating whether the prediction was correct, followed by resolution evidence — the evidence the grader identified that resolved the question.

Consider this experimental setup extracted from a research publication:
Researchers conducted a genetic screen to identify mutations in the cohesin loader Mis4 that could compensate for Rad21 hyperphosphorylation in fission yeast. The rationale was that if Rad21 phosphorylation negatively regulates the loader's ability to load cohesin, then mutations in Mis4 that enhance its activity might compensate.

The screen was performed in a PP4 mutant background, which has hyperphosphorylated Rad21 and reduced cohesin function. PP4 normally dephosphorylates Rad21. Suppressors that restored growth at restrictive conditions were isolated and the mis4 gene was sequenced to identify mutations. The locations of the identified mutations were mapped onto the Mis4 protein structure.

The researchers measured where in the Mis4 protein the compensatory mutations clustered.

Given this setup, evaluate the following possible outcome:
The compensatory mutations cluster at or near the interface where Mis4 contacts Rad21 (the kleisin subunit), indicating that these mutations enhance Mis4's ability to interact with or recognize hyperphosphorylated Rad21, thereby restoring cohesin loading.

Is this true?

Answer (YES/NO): YES